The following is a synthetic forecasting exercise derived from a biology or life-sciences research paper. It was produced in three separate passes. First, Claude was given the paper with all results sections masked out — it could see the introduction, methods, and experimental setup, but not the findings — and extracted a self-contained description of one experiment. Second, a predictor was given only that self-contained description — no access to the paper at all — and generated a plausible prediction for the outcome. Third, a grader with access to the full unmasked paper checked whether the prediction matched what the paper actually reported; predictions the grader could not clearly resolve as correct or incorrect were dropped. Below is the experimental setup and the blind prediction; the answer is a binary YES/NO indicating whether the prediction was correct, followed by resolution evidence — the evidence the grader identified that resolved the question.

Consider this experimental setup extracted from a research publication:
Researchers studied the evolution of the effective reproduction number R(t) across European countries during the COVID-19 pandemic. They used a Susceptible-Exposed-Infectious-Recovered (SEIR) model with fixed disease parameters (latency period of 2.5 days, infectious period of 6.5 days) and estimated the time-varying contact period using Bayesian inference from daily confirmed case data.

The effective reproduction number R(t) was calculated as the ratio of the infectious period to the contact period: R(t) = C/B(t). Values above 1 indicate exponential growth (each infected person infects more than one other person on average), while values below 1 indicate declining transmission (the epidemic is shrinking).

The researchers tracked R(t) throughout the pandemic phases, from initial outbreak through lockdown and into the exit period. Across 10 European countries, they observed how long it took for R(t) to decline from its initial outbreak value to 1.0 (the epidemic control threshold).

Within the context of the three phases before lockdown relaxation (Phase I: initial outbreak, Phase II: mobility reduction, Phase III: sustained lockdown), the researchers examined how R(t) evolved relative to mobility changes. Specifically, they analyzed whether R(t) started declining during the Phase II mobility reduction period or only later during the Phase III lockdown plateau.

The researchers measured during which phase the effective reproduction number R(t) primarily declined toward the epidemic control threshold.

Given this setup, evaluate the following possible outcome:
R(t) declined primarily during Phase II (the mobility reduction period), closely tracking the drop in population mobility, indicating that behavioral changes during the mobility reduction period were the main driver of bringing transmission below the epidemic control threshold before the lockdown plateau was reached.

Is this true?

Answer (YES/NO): NO